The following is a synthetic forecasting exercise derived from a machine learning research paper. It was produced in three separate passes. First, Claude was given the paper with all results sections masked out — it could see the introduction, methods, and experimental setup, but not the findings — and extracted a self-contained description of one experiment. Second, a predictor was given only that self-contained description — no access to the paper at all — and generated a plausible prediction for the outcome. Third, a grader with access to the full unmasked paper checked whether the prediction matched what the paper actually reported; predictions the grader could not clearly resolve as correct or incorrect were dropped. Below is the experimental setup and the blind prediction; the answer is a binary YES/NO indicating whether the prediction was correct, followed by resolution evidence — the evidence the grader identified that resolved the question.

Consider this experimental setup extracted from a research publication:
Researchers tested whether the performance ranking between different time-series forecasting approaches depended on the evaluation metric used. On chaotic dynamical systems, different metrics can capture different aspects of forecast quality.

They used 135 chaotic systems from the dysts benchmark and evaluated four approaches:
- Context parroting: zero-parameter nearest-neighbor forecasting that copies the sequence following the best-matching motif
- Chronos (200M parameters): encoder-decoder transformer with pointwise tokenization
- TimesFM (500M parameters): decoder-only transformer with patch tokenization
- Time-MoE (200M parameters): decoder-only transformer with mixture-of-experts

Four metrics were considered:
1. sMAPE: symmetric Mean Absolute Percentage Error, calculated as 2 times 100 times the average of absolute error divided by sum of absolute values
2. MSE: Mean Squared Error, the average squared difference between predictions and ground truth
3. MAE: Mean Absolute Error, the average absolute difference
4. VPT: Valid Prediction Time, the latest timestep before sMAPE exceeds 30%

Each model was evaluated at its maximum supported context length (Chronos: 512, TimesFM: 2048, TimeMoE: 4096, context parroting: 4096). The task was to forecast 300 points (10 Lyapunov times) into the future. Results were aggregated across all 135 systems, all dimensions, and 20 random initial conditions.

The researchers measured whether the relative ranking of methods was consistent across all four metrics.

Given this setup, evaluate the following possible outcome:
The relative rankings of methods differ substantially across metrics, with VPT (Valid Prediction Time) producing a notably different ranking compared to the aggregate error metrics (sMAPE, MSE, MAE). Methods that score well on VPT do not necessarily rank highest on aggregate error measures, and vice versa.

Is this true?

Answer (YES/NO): NO